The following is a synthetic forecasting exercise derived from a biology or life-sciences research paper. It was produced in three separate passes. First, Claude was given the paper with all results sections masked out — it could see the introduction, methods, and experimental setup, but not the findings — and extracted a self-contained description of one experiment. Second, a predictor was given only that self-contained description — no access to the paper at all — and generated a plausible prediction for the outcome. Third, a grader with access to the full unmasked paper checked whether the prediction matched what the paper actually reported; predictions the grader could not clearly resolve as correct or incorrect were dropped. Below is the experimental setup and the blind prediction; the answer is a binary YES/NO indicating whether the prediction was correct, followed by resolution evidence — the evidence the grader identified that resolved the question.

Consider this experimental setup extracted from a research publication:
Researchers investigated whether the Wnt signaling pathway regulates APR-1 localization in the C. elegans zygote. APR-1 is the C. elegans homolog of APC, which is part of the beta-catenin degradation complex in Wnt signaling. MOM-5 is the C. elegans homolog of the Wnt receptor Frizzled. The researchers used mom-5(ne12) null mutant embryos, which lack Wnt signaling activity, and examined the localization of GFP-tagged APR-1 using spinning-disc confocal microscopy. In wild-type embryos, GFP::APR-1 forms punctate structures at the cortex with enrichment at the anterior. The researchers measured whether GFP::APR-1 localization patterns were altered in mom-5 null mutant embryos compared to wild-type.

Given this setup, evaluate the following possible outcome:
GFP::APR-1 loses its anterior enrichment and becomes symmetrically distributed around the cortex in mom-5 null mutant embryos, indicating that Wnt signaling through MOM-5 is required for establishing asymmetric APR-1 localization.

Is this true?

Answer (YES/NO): NO